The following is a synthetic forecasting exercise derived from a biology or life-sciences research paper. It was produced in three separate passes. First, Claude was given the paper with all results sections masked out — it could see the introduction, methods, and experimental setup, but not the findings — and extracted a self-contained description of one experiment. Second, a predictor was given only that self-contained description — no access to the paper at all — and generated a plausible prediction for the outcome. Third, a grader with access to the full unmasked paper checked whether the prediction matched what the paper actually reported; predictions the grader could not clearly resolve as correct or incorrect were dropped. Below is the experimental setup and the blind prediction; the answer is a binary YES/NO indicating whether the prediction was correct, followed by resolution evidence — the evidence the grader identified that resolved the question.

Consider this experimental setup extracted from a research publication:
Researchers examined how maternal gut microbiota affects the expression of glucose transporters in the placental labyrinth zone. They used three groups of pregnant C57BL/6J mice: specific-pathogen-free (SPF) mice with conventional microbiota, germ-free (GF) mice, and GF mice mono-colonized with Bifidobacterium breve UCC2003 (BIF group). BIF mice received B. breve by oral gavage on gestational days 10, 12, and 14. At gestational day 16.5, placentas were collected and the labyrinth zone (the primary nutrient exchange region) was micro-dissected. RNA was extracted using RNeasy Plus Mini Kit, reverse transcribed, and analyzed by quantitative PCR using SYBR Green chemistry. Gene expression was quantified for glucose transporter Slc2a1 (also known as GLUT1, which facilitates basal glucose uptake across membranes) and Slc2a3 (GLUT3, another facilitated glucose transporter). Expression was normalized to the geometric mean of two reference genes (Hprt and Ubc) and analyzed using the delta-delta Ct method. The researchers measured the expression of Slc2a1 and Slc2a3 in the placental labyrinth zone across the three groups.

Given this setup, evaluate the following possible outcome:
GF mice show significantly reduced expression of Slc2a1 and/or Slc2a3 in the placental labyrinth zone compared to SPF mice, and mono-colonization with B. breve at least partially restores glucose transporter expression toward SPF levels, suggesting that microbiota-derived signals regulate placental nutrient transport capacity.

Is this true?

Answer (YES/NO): NO